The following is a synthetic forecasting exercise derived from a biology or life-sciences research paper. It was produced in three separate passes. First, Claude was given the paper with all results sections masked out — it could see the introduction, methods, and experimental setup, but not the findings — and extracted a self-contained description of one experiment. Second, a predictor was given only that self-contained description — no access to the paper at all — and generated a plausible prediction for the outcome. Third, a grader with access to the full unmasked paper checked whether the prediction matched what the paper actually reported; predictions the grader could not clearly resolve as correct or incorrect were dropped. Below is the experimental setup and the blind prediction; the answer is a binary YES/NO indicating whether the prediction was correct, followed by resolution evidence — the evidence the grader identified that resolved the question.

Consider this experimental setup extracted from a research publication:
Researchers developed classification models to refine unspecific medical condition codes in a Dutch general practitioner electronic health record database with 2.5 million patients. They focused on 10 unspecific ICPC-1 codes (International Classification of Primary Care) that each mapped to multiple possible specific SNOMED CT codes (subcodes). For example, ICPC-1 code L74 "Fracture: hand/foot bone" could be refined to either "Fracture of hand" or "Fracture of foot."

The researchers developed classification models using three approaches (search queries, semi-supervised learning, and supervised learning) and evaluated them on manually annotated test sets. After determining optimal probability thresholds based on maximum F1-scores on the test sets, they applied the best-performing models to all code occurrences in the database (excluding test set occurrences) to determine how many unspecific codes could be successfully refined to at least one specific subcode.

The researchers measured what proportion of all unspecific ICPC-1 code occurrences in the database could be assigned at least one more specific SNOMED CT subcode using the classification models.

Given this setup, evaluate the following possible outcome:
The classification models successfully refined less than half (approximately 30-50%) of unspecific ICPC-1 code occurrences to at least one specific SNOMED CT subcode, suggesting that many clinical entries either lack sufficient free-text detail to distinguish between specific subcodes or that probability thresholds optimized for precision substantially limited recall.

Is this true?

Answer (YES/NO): NO